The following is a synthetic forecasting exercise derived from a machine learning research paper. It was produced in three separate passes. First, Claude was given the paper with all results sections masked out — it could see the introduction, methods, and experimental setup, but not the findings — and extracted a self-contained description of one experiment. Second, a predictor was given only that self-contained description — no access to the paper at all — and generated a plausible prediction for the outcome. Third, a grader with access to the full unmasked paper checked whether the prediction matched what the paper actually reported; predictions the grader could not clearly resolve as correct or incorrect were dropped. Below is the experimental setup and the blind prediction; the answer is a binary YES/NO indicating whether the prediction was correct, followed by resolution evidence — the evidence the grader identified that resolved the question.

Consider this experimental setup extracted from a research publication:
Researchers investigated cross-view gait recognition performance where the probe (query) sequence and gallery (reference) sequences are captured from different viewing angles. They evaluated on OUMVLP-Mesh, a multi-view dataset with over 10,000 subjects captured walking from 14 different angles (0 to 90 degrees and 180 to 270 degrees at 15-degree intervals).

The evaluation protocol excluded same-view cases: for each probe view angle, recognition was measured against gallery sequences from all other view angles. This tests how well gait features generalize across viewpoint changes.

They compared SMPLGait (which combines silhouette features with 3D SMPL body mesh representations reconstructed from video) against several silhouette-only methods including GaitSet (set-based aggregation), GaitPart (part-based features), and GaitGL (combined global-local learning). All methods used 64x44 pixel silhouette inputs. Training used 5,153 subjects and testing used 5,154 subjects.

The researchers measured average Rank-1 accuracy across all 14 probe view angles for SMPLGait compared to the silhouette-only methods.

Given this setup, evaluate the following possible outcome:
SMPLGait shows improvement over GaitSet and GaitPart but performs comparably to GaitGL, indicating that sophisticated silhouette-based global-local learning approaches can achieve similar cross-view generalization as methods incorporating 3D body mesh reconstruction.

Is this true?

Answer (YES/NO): NO